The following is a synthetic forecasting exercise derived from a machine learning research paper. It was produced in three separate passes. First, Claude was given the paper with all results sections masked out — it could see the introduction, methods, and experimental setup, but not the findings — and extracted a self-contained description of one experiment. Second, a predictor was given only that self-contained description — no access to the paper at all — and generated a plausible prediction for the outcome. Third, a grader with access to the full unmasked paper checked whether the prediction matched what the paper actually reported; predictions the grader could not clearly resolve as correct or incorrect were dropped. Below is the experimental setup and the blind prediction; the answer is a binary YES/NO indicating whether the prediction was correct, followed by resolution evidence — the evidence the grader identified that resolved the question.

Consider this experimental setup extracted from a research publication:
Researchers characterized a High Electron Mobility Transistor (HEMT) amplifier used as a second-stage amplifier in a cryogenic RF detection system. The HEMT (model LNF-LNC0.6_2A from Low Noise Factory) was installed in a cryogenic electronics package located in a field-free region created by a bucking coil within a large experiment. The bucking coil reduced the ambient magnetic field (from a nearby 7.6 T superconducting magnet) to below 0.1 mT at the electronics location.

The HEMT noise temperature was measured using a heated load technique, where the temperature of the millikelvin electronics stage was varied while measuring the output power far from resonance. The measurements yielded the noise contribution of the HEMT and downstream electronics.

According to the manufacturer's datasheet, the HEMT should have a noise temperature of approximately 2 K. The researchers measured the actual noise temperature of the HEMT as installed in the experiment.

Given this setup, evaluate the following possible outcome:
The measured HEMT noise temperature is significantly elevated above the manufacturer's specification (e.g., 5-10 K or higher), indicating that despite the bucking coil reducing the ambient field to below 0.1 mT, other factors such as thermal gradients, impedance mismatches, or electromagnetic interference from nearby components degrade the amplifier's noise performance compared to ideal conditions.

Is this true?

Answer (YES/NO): NO